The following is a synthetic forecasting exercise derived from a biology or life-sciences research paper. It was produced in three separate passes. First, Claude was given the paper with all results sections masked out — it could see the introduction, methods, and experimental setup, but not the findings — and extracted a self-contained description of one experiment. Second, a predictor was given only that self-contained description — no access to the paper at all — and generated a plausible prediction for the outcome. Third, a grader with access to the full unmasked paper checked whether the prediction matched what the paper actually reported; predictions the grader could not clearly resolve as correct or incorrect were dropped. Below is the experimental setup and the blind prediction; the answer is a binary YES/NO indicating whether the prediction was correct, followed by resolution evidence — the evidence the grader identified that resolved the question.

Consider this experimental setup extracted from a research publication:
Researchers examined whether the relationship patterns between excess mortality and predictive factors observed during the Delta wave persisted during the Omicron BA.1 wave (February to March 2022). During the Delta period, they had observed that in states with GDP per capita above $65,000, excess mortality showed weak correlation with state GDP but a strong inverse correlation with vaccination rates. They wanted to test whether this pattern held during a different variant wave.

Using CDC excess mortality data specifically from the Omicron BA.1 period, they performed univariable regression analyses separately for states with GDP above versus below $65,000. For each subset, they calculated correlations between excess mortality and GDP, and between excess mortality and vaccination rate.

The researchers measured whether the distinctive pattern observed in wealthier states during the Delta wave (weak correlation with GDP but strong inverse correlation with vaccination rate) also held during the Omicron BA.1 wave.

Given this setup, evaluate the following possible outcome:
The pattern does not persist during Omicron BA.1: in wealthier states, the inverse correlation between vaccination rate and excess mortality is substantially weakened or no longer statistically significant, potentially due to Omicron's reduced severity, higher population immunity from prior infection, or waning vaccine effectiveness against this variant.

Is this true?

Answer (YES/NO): NO